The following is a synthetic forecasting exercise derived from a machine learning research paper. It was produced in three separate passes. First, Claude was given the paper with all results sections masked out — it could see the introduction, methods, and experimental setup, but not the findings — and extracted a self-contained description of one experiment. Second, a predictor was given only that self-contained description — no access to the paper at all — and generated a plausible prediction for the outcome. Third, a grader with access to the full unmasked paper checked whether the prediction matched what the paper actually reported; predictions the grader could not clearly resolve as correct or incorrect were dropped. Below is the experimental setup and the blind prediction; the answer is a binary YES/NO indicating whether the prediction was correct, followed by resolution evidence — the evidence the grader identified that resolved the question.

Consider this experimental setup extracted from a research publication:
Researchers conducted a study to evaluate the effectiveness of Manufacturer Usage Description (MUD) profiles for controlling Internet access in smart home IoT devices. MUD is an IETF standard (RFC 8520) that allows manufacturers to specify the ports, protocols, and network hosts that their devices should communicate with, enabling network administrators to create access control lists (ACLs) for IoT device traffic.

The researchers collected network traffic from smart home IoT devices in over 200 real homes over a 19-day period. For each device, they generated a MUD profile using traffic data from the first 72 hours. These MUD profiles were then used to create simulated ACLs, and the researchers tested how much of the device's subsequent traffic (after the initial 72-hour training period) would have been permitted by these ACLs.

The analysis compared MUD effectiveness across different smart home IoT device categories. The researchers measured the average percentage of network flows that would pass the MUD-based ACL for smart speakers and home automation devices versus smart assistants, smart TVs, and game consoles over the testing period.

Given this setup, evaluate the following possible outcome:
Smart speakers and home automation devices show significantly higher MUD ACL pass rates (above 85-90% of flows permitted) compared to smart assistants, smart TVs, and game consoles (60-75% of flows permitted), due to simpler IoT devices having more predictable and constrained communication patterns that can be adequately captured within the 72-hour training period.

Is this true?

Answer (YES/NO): NO